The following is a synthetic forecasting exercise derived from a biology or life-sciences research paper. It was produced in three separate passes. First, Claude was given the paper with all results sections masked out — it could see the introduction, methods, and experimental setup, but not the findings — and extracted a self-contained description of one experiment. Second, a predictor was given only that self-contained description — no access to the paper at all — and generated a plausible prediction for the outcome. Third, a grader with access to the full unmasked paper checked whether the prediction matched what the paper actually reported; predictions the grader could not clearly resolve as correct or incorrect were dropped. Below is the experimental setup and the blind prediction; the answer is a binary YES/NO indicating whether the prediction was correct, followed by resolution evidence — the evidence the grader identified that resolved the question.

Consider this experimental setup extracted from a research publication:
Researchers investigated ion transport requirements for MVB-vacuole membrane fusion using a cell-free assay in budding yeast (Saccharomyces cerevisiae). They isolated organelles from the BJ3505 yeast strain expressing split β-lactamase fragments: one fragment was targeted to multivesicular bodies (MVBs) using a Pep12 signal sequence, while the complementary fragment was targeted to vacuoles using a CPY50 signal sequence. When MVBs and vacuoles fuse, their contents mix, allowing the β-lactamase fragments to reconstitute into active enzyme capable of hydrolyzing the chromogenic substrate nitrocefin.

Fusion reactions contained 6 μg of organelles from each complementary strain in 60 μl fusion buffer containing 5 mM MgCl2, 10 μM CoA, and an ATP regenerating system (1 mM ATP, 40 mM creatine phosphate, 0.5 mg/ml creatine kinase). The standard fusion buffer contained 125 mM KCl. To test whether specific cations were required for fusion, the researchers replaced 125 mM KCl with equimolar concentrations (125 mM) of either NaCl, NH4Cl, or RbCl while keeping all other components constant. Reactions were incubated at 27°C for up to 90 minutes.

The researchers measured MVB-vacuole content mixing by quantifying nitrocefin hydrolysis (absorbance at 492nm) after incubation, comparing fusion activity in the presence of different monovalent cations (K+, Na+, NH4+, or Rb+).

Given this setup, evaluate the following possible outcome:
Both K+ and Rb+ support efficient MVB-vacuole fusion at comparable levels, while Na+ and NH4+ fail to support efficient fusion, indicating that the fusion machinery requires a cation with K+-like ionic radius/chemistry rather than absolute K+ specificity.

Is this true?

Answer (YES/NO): NO